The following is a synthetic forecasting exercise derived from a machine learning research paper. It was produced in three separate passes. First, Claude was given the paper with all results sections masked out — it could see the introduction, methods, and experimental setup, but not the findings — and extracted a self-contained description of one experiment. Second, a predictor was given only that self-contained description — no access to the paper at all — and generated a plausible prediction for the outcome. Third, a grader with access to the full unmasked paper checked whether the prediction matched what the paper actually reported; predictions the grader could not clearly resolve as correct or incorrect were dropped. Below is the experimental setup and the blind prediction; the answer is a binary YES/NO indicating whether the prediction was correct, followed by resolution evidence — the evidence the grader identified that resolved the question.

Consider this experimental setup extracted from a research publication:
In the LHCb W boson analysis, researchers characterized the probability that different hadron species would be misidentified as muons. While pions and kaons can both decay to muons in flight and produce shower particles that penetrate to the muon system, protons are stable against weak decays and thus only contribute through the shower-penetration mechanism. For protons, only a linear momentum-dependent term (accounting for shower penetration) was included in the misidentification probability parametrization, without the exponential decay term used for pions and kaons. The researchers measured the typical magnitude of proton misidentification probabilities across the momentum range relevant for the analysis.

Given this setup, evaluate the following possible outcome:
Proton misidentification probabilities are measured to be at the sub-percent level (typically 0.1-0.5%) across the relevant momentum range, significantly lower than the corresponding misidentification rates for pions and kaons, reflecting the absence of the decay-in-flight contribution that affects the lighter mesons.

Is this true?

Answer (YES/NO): YES